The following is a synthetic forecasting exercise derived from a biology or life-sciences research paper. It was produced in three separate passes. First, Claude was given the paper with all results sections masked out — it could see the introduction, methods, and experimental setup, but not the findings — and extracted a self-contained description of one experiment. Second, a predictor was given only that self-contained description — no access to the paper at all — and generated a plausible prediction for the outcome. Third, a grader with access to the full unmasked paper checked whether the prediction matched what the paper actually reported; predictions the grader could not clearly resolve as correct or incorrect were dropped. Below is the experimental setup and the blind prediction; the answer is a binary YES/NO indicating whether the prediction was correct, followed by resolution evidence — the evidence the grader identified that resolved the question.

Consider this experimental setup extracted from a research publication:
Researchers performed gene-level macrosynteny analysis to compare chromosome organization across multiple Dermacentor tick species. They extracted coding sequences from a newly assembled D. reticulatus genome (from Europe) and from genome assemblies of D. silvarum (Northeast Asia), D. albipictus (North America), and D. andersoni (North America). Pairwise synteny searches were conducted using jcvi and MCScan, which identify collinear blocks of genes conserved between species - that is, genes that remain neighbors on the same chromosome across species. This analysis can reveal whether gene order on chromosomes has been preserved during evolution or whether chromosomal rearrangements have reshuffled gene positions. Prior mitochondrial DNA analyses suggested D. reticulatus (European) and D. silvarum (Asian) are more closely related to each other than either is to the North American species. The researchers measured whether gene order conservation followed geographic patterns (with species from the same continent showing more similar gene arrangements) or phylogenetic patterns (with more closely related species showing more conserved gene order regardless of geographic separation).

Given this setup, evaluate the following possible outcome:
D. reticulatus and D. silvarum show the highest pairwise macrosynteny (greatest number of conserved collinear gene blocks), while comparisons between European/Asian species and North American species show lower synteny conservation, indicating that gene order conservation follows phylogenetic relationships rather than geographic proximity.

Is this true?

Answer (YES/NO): YES